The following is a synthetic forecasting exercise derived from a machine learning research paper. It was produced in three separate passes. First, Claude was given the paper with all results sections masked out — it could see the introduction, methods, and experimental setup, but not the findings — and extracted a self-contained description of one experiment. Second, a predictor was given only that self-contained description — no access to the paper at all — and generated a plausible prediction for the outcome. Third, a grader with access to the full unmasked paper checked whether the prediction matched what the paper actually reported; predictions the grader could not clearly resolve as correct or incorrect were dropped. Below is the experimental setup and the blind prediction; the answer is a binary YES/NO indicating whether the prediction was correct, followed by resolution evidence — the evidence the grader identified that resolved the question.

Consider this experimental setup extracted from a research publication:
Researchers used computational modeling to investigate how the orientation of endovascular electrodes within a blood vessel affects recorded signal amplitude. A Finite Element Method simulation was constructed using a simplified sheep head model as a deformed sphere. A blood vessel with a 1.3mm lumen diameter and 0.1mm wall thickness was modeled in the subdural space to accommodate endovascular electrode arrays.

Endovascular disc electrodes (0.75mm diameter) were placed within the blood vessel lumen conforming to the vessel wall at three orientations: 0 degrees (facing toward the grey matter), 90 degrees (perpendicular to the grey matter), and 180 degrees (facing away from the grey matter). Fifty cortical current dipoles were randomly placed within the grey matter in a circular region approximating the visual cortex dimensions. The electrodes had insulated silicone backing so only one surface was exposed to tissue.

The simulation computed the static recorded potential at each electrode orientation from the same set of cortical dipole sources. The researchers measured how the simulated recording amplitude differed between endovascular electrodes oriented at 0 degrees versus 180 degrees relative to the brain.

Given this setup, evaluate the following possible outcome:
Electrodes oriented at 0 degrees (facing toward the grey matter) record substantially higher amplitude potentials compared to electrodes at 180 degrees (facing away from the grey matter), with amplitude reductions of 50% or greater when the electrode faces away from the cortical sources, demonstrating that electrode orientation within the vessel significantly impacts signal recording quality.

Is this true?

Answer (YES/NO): NO